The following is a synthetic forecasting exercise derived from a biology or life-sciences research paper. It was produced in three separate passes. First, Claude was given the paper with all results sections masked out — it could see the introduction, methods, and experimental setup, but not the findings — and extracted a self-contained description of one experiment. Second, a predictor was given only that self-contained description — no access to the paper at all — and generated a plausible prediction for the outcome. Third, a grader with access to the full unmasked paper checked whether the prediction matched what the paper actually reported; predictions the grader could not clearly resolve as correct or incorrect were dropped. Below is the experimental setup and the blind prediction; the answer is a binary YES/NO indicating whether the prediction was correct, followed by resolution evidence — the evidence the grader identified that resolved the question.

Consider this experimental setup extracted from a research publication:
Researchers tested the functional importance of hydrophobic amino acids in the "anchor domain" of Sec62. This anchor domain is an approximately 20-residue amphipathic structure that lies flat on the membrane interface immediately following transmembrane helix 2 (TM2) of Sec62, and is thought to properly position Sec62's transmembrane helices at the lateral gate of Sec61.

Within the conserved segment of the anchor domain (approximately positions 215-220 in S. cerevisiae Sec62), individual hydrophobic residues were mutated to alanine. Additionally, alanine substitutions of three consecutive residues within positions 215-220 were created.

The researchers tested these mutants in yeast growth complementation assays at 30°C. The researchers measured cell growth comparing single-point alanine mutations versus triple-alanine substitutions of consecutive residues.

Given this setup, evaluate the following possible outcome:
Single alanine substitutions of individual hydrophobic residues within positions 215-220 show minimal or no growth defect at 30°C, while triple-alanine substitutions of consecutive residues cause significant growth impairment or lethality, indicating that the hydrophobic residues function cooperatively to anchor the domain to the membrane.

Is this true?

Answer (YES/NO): YES